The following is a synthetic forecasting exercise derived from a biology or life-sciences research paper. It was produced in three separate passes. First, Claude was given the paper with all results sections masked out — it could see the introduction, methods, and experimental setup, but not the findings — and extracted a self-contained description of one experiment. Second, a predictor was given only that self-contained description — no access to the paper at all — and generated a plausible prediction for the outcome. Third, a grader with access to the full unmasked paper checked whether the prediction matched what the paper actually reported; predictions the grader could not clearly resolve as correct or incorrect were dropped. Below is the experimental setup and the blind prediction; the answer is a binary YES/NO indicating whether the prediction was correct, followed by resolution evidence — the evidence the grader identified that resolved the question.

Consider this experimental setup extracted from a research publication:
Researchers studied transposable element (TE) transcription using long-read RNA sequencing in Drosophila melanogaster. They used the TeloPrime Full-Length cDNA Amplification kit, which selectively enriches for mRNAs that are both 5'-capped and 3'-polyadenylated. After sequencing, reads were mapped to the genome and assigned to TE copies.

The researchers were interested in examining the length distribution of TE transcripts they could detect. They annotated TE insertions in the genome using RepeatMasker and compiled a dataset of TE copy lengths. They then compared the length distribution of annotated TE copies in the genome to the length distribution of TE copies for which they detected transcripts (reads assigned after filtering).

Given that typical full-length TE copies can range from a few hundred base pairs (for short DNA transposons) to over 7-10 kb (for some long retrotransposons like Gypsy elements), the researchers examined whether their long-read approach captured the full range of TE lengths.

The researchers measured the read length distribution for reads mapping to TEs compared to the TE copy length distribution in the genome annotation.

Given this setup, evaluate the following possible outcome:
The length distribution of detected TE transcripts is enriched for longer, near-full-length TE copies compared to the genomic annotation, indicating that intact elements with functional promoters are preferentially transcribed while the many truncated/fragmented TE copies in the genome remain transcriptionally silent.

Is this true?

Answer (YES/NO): NO